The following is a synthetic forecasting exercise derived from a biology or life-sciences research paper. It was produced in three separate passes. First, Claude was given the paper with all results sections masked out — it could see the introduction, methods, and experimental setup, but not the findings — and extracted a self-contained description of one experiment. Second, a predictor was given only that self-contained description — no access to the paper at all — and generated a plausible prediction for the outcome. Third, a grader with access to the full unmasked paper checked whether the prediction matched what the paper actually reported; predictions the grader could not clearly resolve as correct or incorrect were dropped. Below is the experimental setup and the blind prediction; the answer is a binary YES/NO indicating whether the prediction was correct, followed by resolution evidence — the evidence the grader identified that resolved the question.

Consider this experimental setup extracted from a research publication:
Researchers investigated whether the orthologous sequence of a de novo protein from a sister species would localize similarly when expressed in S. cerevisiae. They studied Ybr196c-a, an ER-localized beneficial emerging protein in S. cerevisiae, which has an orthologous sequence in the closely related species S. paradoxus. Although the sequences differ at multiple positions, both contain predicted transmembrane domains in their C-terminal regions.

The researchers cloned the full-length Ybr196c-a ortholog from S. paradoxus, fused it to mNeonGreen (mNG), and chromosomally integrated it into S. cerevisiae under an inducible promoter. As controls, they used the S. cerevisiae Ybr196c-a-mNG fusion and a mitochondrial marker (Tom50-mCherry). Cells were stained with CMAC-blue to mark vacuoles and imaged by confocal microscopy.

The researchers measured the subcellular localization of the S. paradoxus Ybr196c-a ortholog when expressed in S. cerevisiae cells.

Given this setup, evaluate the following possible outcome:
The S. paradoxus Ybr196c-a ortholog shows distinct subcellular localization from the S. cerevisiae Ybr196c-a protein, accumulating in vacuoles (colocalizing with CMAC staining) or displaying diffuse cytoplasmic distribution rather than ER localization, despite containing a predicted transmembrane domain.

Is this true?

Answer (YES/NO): NO